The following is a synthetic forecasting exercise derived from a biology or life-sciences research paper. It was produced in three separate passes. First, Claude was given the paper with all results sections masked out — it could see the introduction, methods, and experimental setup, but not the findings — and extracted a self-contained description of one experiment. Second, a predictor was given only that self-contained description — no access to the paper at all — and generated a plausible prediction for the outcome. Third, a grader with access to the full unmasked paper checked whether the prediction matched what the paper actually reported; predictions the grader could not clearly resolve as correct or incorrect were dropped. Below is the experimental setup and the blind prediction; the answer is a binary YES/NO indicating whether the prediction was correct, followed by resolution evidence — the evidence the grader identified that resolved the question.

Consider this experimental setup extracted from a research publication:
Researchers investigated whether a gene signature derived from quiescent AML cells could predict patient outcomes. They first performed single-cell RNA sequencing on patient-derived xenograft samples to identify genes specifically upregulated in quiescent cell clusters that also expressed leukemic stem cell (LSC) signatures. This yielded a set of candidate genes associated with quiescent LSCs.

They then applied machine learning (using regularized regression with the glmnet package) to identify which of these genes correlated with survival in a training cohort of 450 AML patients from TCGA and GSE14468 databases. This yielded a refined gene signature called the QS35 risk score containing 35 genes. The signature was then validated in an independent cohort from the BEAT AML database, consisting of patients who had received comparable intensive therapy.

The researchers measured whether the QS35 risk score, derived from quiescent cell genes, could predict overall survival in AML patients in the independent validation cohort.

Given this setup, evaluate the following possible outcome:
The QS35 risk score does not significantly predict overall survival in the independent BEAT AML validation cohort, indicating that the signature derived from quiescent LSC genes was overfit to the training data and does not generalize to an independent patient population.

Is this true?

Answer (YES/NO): NO